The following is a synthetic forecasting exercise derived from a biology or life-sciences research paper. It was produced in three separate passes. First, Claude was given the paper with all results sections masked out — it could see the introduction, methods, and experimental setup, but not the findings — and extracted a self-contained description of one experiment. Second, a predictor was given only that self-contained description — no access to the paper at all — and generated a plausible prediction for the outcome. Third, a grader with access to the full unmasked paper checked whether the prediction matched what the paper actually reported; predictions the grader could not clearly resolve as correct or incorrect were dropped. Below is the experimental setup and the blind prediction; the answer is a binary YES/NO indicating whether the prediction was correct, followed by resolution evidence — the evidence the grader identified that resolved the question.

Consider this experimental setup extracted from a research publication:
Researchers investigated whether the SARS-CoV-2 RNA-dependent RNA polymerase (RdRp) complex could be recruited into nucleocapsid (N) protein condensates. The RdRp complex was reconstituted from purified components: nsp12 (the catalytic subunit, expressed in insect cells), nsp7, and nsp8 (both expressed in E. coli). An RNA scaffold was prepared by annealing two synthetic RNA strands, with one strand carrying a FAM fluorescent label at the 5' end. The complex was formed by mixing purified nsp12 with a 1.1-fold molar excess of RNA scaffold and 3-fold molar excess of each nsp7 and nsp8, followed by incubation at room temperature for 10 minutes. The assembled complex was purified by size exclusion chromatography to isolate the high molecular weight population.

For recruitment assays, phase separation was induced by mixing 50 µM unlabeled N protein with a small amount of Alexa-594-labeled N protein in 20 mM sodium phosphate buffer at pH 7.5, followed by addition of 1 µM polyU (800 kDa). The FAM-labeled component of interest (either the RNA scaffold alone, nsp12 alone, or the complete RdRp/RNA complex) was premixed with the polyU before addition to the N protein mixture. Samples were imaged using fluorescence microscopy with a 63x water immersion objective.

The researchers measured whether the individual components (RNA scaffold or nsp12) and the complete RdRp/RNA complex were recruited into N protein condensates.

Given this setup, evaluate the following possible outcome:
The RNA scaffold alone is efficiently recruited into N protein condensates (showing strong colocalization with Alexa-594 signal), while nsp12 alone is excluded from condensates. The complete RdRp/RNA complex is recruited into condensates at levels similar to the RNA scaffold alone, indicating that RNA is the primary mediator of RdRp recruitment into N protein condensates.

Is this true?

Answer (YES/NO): NO